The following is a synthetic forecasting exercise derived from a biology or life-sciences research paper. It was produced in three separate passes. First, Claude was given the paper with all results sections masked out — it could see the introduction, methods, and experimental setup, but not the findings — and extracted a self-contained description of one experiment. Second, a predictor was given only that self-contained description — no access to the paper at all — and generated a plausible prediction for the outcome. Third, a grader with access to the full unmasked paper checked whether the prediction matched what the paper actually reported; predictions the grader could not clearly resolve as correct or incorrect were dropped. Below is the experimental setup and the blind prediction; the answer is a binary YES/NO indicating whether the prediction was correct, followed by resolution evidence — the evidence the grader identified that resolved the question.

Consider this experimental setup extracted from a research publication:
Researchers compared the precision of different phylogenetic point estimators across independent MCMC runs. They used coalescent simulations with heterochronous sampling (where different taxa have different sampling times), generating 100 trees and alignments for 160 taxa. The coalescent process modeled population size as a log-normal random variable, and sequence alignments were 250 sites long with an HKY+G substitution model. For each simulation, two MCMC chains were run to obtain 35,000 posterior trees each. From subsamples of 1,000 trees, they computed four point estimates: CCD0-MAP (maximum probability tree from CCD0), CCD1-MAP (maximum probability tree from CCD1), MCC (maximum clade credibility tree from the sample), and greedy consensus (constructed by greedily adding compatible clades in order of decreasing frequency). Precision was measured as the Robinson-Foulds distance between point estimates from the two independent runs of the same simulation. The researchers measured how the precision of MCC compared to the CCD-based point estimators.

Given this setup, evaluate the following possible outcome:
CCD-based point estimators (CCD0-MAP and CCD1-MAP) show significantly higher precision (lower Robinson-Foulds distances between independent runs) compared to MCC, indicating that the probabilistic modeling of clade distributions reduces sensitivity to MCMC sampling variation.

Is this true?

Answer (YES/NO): YES